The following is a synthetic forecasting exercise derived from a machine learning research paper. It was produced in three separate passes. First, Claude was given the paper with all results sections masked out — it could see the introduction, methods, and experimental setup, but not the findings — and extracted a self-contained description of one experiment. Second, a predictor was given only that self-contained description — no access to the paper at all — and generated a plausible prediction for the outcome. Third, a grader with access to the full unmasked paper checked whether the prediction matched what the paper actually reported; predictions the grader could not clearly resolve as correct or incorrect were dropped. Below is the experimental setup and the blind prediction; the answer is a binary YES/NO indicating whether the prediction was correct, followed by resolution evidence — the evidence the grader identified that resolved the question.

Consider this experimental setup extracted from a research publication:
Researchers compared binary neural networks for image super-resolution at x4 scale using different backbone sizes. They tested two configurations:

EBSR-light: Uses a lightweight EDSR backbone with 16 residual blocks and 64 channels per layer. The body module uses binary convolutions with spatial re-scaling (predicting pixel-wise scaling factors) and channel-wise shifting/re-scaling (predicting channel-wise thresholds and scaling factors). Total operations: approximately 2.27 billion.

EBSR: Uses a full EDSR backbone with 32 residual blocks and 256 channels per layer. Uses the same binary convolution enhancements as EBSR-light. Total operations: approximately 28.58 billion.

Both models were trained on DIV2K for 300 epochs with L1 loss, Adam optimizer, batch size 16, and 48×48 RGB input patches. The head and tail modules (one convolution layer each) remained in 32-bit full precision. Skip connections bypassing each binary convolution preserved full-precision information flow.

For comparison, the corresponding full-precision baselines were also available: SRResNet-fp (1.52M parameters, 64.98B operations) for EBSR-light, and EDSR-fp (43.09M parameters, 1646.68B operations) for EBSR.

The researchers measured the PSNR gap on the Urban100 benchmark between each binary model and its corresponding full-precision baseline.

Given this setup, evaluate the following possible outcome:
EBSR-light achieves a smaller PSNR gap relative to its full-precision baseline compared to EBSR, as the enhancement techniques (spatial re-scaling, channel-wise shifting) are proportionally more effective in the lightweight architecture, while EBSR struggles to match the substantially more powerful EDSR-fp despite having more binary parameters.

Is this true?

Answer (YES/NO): YES